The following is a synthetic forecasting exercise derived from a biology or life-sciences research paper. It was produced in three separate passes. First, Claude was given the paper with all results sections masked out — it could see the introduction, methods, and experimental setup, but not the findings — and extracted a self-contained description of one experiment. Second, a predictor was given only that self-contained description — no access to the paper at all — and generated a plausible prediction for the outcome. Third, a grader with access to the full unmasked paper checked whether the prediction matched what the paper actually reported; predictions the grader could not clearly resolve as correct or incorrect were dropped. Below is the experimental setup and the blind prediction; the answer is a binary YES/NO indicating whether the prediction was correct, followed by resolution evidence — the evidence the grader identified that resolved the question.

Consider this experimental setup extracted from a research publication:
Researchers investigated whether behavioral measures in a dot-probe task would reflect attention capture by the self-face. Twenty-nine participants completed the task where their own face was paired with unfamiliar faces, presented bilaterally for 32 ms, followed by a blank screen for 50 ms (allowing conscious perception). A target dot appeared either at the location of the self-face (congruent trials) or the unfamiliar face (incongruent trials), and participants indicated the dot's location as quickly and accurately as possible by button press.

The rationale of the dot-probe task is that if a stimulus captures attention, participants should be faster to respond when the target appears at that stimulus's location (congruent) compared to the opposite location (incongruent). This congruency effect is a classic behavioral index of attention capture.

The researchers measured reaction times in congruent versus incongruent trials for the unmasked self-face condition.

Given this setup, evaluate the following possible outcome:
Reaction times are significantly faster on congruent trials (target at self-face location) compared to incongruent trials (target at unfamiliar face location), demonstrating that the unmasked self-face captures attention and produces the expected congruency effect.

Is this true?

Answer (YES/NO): NO